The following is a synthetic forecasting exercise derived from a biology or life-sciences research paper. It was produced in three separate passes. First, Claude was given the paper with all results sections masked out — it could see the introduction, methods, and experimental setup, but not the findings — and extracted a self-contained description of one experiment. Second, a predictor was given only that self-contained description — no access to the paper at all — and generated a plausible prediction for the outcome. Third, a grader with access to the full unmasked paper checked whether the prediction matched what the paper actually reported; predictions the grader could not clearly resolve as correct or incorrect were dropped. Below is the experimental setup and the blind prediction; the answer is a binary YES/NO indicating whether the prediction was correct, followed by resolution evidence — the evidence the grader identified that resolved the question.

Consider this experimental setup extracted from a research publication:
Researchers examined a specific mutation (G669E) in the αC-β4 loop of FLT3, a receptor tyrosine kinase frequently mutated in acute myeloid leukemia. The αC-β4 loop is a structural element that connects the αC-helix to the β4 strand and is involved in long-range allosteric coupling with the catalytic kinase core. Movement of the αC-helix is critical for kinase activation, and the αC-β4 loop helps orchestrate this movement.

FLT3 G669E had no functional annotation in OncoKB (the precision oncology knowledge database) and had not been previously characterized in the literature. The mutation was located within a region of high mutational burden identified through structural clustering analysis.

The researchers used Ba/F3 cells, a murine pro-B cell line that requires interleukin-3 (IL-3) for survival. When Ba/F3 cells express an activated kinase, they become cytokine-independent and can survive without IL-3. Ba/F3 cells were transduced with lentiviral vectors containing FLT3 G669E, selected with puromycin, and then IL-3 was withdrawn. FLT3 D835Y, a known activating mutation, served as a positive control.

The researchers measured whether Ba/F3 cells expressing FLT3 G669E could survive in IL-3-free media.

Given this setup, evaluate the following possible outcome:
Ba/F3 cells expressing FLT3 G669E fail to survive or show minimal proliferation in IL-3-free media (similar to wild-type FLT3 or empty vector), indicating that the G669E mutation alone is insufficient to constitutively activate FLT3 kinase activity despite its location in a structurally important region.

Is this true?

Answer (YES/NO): NO